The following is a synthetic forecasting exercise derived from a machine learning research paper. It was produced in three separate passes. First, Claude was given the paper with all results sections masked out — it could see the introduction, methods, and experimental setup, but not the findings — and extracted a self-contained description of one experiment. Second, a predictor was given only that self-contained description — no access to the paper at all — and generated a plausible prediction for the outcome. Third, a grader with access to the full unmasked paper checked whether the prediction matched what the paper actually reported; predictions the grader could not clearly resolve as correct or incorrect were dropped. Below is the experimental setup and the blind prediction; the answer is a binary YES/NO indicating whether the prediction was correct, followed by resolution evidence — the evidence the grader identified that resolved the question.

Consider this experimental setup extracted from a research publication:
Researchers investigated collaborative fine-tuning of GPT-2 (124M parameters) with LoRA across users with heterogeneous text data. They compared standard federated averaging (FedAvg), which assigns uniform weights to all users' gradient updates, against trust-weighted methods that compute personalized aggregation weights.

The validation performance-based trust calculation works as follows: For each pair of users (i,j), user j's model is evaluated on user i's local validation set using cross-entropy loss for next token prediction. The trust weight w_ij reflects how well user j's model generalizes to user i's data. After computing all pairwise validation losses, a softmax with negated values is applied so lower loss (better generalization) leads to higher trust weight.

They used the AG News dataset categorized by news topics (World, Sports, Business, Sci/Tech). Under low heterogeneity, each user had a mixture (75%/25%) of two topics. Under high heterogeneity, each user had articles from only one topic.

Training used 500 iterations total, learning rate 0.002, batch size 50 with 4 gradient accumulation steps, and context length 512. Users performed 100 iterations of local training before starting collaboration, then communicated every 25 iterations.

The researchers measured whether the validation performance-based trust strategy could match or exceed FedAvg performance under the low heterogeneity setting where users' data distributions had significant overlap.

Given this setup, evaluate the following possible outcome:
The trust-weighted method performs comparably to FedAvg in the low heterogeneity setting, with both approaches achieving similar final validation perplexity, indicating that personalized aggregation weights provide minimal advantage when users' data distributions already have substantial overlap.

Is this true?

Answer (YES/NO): NO